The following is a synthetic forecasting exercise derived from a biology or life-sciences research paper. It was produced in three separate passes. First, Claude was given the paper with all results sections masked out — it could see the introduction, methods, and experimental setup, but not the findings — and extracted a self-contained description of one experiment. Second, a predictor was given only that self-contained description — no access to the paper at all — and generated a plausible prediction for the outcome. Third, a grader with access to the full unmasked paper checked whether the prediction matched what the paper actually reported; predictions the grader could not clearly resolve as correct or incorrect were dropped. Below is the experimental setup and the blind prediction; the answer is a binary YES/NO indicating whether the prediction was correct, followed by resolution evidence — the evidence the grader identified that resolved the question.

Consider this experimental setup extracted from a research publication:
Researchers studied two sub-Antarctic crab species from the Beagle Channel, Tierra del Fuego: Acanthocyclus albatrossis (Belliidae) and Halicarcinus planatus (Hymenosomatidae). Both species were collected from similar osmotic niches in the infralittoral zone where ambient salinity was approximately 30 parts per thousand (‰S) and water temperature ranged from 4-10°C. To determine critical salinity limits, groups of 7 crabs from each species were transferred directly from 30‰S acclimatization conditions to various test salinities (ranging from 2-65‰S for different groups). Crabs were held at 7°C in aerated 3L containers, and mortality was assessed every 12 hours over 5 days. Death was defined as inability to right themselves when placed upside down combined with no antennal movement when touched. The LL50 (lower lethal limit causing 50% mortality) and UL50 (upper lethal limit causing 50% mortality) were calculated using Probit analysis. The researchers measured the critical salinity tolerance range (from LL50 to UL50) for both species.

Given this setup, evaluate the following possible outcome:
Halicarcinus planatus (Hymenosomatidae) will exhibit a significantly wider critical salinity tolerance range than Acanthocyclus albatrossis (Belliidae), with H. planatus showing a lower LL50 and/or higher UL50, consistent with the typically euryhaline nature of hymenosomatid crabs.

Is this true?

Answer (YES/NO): NO